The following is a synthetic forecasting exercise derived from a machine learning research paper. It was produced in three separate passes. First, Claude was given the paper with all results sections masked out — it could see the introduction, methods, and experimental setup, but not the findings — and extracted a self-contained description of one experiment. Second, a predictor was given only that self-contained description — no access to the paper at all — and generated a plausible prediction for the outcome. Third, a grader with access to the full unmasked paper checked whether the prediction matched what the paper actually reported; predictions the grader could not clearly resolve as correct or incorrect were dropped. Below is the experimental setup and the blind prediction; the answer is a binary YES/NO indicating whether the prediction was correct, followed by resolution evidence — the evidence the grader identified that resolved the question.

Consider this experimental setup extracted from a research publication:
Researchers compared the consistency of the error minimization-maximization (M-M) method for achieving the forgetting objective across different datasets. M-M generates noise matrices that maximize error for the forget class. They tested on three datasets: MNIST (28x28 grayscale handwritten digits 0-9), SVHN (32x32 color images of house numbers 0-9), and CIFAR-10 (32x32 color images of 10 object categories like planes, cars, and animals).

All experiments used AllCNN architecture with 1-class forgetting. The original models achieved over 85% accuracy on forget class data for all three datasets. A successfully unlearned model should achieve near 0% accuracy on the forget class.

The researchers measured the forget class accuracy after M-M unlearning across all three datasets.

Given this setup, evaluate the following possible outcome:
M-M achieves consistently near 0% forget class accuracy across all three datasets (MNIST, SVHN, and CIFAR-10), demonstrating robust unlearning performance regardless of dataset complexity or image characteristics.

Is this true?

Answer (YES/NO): NO